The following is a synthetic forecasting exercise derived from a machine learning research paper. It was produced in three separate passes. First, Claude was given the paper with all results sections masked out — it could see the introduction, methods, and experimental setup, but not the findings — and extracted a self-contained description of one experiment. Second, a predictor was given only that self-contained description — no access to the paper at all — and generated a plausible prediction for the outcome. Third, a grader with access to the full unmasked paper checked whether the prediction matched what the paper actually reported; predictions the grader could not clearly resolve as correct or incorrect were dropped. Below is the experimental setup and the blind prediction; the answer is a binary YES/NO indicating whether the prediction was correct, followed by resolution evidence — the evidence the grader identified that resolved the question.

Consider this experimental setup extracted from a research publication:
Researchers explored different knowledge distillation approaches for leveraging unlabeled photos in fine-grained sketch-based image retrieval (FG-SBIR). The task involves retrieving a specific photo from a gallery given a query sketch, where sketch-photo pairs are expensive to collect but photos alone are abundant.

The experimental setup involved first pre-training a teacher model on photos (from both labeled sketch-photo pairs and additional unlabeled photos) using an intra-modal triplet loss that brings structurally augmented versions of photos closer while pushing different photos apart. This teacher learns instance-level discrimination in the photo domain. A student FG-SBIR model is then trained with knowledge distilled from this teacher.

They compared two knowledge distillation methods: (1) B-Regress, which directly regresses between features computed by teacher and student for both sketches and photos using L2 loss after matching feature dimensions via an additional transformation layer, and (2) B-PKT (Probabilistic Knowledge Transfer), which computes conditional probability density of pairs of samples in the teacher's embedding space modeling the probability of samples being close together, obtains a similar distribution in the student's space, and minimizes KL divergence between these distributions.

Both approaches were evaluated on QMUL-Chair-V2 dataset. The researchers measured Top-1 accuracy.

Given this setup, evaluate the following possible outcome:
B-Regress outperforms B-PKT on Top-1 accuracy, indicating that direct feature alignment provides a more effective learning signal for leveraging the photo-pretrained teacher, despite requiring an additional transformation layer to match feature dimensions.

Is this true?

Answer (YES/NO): NO